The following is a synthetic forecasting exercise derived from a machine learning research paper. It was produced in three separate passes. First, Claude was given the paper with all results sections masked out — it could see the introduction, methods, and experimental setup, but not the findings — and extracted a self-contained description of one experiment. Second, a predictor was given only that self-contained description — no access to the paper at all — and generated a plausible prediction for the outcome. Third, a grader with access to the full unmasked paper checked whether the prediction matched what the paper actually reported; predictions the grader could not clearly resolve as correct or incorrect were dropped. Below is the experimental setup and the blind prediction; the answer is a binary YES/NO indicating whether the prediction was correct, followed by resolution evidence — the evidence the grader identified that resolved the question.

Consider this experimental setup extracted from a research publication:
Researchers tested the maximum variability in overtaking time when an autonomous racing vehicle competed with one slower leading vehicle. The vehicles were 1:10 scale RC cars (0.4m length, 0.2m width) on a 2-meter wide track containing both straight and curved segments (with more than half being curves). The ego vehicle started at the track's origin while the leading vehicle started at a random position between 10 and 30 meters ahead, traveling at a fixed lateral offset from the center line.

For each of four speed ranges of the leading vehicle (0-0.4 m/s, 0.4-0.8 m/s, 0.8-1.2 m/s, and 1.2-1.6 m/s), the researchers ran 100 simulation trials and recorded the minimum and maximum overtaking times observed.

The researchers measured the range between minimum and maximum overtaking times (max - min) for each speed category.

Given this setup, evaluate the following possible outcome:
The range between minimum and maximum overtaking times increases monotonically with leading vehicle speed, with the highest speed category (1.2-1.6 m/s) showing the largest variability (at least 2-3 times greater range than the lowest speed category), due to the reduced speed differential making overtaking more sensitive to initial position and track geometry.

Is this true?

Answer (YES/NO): YES